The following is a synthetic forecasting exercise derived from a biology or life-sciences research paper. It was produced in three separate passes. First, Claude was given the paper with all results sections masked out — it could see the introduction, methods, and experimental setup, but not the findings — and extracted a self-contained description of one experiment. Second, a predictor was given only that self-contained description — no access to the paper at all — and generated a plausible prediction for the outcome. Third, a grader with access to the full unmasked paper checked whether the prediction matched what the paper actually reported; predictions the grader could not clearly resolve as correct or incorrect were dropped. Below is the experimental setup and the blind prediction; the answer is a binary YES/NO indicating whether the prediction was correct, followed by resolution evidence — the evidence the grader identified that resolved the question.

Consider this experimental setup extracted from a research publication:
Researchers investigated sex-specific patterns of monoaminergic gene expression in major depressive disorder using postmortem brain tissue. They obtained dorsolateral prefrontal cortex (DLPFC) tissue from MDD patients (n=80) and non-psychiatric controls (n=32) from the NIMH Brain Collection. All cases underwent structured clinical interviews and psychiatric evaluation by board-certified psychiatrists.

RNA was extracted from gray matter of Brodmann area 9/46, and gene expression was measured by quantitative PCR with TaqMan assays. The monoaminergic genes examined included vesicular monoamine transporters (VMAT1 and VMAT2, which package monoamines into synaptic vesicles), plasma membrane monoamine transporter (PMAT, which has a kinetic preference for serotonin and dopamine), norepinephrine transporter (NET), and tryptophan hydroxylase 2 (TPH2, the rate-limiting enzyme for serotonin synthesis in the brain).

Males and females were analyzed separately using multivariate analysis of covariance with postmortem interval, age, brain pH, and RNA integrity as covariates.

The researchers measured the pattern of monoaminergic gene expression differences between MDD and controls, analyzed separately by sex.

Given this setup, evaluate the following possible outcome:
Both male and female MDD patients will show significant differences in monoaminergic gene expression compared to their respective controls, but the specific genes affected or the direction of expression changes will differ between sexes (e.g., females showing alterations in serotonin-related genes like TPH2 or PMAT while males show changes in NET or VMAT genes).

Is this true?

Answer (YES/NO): NO